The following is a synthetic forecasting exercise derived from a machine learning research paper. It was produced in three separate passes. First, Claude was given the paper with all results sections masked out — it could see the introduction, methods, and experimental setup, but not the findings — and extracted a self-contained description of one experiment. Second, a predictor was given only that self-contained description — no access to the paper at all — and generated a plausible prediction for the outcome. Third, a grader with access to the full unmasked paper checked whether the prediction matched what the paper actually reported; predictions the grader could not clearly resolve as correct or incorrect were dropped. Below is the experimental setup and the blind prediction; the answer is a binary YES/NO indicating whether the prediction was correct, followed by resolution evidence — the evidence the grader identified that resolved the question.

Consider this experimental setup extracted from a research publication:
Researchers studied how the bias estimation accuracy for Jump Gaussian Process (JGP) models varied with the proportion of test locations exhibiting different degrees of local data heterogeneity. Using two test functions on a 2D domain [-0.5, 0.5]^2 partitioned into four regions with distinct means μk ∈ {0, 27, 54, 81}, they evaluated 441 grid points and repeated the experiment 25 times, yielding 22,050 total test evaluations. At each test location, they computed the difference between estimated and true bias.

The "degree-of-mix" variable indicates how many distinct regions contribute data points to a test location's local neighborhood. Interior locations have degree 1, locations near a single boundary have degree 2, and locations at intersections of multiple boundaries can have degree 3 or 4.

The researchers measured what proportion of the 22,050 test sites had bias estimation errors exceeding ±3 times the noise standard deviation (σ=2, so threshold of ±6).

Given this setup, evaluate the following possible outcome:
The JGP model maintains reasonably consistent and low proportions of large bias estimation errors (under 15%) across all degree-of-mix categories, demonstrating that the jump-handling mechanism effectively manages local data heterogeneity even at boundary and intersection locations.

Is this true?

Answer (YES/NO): NO